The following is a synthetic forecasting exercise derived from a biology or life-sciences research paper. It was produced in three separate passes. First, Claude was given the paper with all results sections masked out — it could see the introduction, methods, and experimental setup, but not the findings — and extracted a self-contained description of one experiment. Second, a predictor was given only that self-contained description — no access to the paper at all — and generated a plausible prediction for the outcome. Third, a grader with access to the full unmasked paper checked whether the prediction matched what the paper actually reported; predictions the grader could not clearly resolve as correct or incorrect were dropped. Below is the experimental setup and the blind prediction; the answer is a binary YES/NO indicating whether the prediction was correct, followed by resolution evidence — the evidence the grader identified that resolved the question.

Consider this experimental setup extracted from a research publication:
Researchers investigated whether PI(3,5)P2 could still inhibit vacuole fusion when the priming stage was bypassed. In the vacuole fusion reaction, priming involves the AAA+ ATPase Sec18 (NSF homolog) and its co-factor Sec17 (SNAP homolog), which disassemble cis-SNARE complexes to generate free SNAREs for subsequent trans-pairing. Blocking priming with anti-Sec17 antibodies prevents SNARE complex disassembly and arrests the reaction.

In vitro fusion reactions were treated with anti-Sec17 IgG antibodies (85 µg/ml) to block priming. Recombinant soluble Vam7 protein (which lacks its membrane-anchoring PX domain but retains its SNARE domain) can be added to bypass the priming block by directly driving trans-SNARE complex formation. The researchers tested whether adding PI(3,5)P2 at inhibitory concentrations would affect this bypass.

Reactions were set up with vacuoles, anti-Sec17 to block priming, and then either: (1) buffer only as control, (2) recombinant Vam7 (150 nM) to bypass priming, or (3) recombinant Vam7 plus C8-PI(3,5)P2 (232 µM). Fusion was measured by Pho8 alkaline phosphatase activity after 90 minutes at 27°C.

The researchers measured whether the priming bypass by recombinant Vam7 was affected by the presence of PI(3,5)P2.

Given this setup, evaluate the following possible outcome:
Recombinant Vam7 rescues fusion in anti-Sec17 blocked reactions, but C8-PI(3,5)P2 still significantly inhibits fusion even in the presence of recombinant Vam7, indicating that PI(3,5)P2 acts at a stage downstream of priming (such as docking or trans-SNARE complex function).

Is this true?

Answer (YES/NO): YES